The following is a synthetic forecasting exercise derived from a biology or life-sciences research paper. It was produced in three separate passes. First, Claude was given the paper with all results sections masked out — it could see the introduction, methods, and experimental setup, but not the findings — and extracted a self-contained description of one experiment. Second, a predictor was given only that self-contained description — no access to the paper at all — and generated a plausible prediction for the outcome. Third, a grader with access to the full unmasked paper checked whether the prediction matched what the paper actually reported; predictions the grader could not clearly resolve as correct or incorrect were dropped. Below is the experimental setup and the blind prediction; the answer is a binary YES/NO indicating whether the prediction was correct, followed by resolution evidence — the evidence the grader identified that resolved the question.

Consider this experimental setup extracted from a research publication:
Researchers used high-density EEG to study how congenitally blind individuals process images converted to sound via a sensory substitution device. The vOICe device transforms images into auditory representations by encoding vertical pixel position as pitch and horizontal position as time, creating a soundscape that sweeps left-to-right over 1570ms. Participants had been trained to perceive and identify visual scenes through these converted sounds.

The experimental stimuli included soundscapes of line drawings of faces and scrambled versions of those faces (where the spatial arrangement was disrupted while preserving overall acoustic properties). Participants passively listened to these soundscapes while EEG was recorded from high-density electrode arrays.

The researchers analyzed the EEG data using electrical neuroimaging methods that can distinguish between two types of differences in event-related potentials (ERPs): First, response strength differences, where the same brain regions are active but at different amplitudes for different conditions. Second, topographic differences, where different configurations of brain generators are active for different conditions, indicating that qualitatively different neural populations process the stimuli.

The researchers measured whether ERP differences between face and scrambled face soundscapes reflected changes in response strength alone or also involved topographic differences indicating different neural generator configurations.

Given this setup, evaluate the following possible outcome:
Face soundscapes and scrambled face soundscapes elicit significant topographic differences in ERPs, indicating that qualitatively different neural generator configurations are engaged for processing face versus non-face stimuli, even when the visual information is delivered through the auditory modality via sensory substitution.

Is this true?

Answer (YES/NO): YES